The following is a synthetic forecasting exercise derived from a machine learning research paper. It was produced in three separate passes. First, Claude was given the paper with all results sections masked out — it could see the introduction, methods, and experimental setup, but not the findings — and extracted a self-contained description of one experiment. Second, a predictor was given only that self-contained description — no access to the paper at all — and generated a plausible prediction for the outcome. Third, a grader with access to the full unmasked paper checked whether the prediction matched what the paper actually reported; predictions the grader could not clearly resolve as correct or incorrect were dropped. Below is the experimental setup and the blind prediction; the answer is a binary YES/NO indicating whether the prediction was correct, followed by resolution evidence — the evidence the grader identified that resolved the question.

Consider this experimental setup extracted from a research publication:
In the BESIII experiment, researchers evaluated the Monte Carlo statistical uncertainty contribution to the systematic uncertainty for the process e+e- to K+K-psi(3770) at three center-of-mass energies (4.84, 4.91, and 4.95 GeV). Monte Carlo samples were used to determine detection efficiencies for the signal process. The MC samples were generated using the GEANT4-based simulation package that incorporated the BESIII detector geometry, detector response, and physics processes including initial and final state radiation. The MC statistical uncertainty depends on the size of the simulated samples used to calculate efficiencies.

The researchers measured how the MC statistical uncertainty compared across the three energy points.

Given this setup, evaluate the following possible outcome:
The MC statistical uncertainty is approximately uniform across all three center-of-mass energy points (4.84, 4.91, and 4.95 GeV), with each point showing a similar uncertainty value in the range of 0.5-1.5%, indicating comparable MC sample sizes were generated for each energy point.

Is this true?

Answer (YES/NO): NO